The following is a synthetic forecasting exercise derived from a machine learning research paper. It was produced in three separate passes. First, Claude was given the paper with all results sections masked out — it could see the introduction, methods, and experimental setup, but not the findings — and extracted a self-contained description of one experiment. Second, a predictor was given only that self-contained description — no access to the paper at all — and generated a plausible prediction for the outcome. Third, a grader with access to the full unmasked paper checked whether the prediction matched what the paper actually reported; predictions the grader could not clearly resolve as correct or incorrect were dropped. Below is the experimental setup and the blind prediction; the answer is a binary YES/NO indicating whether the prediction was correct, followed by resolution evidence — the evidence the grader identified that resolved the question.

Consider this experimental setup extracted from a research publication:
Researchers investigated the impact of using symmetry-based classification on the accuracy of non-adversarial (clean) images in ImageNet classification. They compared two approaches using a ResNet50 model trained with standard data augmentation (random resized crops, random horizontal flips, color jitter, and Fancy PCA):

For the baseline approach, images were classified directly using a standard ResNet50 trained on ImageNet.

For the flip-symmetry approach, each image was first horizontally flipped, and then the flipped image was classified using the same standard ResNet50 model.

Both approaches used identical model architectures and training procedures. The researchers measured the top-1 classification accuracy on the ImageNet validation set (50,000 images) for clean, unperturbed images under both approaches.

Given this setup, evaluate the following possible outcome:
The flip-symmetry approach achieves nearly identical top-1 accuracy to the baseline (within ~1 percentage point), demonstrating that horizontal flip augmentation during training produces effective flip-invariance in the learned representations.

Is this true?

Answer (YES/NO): YES